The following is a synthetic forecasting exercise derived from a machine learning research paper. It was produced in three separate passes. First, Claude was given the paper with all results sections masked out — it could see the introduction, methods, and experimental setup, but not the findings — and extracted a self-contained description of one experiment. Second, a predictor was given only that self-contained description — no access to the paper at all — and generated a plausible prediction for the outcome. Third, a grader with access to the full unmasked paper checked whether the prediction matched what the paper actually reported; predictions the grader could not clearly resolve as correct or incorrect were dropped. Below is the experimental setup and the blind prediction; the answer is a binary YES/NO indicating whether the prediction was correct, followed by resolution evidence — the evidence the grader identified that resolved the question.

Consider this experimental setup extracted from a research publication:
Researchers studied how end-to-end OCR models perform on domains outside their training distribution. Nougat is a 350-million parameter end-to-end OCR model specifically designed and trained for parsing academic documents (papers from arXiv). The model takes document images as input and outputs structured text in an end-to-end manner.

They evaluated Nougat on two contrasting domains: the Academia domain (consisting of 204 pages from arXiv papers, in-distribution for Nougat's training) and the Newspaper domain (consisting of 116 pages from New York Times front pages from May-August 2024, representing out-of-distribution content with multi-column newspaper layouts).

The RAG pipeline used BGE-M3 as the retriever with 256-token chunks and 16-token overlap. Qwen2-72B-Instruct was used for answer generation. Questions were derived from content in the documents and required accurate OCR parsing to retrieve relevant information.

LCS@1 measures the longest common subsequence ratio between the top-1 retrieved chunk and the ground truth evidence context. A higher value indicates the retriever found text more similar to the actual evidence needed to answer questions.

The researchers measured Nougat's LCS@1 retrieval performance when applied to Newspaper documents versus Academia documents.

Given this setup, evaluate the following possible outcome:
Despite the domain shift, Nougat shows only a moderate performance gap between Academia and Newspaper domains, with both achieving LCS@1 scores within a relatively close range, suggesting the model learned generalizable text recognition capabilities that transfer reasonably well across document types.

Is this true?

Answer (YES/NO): NO